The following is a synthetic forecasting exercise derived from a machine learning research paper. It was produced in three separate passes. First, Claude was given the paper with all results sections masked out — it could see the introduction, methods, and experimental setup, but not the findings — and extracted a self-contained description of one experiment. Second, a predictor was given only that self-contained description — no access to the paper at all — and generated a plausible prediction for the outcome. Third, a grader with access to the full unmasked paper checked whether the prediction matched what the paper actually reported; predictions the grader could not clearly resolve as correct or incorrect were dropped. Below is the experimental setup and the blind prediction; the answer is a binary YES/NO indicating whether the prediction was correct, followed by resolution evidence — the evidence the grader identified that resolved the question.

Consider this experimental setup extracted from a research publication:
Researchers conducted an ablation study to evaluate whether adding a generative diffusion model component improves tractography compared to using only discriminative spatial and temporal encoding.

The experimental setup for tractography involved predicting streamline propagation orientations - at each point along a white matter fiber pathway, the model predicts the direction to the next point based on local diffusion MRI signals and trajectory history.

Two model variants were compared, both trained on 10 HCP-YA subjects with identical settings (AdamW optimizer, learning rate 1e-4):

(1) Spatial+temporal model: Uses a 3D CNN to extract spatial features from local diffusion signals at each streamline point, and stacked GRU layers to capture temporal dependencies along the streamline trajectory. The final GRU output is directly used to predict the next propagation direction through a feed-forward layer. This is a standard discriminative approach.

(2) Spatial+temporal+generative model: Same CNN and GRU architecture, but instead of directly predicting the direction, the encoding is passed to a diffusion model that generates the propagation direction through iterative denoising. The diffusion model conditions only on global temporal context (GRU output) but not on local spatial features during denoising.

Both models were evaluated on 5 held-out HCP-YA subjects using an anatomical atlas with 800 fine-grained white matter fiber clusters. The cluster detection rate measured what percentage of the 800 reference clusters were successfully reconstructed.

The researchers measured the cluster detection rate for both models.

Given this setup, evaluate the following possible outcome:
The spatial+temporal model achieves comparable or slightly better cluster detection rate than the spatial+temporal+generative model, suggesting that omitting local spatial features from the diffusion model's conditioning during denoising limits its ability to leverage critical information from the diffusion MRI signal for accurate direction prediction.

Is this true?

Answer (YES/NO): NO